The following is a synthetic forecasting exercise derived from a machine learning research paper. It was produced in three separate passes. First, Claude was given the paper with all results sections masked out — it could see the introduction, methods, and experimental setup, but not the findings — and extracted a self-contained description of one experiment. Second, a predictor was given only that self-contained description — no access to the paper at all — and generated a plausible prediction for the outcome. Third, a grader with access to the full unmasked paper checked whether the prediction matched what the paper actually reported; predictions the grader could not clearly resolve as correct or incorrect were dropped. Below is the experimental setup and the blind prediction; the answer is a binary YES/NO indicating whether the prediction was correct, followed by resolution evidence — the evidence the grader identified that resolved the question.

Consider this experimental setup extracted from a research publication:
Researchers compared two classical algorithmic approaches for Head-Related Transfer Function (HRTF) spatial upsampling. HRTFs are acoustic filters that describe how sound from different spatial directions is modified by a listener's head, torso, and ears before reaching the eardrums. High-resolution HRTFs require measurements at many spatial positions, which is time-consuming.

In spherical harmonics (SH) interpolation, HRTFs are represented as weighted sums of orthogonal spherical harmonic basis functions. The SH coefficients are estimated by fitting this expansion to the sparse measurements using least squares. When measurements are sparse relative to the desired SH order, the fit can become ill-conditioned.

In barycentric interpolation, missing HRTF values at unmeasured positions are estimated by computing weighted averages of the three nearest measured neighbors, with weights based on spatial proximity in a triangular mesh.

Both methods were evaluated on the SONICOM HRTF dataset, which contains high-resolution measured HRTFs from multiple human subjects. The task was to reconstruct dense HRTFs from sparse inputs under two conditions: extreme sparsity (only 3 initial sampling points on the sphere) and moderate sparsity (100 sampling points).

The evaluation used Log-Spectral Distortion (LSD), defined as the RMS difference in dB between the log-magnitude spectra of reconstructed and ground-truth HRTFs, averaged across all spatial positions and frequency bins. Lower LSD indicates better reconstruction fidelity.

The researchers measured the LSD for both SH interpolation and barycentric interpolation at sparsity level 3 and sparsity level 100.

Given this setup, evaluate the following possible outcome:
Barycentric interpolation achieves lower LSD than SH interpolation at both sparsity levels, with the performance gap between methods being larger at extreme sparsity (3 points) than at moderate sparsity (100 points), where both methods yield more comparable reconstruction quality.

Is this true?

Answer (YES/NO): YES